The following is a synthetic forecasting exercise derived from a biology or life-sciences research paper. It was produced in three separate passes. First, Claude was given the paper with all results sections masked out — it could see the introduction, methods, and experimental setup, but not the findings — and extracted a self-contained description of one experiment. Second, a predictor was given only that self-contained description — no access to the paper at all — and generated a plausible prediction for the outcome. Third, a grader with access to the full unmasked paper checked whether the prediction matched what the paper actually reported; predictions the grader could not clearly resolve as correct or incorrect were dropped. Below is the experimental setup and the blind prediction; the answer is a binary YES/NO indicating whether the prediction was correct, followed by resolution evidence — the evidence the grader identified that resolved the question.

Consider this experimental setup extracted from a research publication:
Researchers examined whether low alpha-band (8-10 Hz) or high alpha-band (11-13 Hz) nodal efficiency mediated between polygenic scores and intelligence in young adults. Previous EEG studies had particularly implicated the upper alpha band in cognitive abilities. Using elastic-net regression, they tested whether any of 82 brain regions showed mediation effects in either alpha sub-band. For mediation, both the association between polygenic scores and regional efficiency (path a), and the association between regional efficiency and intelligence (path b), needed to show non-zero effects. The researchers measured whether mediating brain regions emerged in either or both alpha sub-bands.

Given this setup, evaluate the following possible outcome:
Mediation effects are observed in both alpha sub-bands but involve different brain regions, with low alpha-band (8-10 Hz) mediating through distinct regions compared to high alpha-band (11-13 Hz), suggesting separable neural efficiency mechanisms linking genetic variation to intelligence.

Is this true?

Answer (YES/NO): NO